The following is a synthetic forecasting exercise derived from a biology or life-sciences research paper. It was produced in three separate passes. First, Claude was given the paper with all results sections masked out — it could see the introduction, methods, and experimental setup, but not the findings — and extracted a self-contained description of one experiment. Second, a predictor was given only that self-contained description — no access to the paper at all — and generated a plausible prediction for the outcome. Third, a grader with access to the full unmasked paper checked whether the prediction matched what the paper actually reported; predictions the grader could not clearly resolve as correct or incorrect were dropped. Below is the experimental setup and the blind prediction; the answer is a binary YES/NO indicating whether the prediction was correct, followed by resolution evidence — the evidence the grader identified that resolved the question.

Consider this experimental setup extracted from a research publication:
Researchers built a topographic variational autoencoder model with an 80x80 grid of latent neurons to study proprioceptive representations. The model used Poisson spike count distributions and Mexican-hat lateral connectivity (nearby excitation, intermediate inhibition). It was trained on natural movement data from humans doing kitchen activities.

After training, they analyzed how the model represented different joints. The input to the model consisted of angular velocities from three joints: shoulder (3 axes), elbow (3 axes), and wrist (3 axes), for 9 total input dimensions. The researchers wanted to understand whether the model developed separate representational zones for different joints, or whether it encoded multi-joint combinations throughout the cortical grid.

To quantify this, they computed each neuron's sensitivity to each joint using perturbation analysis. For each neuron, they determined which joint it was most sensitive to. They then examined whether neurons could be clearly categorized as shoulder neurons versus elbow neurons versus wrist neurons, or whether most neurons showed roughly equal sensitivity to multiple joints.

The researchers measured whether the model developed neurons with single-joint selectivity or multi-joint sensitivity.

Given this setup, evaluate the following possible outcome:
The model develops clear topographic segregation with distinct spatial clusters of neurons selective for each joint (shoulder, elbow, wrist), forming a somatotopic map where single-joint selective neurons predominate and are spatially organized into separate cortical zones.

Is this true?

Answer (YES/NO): NO